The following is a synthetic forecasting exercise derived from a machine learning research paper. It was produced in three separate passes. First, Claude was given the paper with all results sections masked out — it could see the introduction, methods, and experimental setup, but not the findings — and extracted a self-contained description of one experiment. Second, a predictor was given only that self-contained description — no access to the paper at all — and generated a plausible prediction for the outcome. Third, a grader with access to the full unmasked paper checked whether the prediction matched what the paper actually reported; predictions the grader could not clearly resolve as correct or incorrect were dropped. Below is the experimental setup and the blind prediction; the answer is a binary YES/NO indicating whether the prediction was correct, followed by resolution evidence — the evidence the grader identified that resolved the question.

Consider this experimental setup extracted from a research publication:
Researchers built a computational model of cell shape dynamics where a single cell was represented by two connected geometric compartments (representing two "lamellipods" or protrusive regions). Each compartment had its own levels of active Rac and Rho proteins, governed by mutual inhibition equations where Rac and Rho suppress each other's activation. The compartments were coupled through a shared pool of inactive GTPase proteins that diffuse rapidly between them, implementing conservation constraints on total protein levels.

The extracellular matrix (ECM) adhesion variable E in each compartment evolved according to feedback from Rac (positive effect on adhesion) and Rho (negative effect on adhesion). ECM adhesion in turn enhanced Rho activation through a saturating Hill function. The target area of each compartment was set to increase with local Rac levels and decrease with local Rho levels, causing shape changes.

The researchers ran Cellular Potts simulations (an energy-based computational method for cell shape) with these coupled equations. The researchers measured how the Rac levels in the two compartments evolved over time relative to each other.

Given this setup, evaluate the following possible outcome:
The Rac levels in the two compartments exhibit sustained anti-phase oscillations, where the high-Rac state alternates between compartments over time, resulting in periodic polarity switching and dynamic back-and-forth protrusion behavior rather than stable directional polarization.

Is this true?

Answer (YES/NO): YES